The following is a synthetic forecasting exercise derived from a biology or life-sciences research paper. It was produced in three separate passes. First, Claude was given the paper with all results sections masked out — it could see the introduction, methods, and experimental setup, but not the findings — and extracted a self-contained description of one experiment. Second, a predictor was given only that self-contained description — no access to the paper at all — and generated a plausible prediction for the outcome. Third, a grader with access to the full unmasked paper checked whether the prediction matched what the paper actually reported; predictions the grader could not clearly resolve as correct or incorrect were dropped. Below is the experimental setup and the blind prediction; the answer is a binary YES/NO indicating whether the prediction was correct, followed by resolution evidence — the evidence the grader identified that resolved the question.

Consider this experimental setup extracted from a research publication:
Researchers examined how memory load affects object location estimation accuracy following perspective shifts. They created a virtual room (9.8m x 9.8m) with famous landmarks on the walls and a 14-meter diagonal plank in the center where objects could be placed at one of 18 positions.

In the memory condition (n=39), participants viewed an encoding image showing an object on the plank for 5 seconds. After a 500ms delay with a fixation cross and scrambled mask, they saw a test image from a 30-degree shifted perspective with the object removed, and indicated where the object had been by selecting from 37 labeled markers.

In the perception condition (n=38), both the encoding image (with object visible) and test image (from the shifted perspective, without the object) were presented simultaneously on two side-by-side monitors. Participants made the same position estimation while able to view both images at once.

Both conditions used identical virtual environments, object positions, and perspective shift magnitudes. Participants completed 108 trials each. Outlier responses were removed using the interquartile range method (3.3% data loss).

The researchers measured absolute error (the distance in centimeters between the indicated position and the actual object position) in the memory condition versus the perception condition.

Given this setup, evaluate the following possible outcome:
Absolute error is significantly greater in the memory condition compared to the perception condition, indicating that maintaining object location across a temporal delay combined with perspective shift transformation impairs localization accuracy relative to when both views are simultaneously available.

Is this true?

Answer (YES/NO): NO